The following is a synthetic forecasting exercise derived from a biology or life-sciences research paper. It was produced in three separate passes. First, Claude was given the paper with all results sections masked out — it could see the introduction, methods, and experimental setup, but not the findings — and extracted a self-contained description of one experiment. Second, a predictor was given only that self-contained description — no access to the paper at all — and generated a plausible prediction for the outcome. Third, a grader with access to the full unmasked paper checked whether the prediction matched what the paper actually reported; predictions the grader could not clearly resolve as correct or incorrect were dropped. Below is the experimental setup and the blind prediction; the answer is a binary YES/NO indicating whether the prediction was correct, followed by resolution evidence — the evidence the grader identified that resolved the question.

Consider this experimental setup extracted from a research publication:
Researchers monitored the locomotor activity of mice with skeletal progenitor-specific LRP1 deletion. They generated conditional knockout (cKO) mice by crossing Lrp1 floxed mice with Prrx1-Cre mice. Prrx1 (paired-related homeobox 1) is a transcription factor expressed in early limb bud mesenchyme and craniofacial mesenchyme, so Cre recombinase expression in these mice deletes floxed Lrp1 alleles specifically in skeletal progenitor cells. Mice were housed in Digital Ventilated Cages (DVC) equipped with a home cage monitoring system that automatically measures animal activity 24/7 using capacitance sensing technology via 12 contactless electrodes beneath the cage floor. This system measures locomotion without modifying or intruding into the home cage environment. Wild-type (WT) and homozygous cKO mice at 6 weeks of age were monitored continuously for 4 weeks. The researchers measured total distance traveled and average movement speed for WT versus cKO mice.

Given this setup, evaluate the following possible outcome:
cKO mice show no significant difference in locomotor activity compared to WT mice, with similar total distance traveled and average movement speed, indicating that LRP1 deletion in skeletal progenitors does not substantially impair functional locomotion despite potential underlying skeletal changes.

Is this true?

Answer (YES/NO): NO